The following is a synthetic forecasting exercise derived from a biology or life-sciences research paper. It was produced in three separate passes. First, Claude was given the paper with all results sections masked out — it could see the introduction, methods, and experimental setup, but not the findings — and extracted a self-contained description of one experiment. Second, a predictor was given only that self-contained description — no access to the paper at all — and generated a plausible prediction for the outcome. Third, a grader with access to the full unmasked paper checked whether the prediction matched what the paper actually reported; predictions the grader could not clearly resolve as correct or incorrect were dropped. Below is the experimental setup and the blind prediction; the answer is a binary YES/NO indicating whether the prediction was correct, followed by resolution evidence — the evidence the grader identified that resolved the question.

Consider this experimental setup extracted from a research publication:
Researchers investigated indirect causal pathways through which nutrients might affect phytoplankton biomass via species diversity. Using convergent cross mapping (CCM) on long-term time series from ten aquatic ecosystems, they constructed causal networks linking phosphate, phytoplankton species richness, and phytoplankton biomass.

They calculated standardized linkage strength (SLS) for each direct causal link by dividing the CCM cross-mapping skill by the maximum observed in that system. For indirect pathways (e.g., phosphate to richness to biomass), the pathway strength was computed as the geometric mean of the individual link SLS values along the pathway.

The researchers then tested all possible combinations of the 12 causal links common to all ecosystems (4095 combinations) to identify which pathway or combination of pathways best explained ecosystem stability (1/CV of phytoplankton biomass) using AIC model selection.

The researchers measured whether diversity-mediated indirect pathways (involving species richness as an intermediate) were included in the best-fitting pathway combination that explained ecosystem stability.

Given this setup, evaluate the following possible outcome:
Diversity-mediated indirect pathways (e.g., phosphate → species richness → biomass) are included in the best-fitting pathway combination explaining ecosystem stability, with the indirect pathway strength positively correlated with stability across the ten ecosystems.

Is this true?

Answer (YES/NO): NO